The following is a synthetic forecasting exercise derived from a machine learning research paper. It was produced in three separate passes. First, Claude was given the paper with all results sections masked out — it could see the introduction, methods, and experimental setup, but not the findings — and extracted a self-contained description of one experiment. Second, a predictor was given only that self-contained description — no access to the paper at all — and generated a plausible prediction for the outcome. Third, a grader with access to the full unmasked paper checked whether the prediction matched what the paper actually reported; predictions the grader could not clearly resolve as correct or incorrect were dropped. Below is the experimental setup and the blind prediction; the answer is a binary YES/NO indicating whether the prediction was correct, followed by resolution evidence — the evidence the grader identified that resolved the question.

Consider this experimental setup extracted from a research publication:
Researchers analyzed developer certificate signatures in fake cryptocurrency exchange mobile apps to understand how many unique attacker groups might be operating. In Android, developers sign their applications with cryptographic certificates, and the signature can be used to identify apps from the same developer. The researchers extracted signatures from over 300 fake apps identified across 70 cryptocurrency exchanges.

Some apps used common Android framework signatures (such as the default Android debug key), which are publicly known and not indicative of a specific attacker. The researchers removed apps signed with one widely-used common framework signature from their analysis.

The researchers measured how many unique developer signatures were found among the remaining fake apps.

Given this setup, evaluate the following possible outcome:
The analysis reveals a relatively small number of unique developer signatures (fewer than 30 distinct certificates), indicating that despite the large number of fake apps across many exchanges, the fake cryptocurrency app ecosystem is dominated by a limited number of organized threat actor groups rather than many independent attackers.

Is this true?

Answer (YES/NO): NO